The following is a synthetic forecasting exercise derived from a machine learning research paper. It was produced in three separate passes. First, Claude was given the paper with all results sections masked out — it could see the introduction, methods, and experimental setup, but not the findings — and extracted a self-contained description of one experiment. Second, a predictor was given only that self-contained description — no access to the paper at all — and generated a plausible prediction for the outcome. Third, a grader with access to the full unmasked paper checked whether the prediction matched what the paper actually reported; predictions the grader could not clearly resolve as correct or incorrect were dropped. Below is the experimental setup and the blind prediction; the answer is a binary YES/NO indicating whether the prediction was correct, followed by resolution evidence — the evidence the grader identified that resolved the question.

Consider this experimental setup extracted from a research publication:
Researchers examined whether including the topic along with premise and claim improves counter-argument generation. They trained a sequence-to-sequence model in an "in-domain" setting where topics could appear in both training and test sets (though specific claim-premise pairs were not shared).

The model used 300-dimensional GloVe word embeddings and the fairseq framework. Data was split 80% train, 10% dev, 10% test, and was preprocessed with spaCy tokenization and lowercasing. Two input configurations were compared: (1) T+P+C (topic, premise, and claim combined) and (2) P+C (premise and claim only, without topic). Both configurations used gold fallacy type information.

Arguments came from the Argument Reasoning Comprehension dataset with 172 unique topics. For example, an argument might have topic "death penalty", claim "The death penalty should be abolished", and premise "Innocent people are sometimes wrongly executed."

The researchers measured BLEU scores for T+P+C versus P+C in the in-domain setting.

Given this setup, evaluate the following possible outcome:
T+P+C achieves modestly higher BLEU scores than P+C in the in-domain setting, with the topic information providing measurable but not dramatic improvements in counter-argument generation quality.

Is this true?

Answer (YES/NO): NO